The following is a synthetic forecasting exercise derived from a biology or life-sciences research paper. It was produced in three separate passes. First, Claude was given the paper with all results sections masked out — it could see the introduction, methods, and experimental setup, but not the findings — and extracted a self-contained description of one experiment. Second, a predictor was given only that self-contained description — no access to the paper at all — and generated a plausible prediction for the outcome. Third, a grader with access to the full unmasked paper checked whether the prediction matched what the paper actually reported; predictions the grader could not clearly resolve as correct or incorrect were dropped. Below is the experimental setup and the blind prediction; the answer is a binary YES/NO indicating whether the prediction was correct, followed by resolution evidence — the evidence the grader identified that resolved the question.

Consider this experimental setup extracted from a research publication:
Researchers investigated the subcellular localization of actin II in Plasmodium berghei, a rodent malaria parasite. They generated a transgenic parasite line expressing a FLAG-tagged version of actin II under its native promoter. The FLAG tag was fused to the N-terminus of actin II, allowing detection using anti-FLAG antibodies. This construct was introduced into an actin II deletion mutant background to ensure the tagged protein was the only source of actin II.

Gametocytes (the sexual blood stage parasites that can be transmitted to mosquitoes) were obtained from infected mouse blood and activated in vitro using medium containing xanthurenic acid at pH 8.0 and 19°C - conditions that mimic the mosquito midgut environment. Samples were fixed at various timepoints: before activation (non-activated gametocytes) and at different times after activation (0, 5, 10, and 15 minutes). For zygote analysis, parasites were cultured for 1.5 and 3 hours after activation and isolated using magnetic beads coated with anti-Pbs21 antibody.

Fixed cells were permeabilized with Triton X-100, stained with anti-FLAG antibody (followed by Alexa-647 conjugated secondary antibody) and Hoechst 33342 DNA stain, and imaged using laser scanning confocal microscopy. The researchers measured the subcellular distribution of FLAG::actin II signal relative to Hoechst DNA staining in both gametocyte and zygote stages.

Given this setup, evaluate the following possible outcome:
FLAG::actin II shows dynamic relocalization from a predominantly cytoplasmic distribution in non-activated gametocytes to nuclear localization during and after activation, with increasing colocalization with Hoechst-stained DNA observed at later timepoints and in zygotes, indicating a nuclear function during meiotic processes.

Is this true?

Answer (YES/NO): NO